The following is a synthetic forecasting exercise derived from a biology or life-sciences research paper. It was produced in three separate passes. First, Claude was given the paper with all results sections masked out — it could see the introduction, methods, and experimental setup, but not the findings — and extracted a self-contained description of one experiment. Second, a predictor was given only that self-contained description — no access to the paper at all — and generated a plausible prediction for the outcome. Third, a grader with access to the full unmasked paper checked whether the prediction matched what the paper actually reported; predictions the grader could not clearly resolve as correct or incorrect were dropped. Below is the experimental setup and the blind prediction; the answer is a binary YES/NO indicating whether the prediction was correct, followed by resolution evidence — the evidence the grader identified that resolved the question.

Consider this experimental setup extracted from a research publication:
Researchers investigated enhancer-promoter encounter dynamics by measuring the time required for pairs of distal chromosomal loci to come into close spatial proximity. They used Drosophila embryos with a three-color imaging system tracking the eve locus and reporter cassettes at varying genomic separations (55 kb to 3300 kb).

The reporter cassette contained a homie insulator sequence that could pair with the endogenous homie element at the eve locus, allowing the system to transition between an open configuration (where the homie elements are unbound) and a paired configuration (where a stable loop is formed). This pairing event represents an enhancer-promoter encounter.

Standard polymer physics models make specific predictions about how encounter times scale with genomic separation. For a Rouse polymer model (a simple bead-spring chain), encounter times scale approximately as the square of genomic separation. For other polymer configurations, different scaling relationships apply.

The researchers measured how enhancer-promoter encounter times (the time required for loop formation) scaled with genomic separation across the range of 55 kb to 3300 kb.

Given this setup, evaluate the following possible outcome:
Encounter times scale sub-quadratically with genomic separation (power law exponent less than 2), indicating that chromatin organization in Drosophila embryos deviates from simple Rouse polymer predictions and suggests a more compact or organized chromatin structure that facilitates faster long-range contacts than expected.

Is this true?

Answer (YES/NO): YES